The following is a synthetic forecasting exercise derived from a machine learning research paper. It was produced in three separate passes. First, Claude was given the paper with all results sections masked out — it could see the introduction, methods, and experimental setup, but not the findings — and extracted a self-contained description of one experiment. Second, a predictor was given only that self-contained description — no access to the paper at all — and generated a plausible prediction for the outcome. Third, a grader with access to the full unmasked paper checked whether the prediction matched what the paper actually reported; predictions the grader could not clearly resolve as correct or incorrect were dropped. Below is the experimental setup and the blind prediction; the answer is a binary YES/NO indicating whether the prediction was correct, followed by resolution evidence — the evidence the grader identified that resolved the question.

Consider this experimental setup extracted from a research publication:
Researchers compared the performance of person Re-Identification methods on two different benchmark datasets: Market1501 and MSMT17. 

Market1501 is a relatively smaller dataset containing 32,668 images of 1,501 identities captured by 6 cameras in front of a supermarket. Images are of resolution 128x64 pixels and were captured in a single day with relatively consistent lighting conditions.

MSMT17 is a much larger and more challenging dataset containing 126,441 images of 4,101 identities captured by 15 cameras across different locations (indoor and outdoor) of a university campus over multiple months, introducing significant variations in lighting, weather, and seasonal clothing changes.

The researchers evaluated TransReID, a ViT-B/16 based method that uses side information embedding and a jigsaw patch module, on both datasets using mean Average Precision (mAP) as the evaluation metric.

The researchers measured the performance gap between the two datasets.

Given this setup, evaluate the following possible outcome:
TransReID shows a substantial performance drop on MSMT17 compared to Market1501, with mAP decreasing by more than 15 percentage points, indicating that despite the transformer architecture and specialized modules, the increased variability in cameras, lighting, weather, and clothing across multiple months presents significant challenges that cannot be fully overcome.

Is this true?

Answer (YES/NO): YES